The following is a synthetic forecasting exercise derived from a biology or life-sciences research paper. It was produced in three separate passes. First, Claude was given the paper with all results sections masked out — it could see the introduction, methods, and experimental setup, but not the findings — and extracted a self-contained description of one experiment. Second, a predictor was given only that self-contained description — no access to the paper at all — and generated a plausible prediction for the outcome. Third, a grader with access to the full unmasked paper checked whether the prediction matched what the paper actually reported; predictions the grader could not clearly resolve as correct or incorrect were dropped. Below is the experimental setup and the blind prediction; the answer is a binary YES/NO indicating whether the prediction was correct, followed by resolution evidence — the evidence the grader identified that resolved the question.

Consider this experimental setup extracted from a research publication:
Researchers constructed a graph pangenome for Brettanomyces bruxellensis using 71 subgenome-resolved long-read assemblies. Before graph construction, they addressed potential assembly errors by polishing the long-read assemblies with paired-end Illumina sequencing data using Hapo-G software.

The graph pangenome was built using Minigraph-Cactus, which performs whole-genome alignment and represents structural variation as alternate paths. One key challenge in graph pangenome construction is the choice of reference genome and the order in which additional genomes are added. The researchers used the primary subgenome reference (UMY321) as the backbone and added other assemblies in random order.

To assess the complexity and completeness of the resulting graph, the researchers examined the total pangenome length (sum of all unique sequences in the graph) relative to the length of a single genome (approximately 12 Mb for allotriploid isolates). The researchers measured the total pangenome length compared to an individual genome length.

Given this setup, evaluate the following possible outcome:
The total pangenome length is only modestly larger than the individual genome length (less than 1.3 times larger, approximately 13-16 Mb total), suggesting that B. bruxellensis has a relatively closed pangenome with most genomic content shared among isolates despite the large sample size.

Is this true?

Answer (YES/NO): NO